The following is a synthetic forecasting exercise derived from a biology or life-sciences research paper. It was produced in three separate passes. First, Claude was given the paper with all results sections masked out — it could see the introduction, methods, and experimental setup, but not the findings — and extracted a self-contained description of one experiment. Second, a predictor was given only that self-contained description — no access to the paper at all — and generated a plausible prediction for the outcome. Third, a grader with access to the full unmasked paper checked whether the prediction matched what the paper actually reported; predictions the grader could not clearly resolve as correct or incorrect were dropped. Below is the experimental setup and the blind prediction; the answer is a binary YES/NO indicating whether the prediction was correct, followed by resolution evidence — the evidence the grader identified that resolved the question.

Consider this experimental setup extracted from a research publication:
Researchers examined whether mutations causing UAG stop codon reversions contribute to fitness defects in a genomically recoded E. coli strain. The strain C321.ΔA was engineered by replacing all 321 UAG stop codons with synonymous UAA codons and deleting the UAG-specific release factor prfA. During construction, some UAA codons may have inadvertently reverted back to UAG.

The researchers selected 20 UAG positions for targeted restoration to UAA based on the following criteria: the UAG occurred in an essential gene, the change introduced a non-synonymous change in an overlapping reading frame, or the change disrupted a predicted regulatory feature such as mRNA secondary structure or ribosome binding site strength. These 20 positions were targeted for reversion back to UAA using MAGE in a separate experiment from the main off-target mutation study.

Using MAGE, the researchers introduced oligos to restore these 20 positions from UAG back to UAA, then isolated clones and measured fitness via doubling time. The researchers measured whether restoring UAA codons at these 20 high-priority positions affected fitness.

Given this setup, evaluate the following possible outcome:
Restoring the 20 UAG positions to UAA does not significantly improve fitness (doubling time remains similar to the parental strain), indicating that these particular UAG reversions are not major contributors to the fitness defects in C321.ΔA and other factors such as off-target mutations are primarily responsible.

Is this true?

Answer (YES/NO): YES